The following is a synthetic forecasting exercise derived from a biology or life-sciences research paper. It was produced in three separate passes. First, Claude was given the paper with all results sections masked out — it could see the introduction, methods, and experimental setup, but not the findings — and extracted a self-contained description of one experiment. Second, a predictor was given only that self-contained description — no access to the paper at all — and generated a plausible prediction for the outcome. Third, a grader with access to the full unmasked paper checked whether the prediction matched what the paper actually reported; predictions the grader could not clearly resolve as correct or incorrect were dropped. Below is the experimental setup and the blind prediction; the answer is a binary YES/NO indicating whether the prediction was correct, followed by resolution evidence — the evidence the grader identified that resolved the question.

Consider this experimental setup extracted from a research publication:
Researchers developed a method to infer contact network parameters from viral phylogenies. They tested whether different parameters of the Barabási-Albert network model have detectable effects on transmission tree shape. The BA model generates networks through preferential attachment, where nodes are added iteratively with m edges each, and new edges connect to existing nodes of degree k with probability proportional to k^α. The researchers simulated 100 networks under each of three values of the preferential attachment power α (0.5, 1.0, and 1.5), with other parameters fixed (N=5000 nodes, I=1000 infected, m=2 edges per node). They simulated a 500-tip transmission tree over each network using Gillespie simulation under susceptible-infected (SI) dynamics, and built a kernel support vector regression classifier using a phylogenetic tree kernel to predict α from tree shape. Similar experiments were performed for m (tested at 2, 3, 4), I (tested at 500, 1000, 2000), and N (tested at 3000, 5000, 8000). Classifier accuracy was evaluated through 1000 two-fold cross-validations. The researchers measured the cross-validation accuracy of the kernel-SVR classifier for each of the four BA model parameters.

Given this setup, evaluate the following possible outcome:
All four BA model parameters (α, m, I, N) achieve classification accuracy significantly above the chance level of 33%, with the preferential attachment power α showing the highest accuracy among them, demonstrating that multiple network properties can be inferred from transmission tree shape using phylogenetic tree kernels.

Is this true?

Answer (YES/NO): NO